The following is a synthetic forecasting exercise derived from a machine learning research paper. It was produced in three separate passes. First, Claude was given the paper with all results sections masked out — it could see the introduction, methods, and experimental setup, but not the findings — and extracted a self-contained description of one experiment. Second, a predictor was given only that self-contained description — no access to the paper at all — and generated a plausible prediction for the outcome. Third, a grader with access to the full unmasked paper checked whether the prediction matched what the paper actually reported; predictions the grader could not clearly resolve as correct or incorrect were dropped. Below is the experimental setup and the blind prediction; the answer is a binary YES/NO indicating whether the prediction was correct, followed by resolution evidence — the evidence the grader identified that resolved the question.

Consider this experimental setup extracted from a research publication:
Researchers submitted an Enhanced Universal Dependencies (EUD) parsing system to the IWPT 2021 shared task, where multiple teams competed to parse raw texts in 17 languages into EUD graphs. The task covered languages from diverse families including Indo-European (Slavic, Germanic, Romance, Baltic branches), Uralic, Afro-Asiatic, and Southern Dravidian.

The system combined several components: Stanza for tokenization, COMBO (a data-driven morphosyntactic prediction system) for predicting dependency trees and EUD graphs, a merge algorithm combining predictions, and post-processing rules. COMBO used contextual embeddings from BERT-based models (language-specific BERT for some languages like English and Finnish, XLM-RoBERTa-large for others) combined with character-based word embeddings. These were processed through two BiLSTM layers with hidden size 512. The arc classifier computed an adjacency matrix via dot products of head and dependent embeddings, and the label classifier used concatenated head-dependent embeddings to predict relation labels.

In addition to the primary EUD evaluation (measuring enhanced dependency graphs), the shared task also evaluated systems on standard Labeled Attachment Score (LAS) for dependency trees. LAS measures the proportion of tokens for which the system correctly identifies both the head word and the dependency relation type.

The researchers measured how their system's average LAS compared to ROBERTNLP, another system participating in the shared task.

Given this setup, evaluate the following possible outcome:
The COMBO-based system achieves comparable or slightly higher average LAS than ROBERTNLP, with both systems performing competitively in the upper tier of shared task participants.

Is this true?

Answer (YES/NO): NO